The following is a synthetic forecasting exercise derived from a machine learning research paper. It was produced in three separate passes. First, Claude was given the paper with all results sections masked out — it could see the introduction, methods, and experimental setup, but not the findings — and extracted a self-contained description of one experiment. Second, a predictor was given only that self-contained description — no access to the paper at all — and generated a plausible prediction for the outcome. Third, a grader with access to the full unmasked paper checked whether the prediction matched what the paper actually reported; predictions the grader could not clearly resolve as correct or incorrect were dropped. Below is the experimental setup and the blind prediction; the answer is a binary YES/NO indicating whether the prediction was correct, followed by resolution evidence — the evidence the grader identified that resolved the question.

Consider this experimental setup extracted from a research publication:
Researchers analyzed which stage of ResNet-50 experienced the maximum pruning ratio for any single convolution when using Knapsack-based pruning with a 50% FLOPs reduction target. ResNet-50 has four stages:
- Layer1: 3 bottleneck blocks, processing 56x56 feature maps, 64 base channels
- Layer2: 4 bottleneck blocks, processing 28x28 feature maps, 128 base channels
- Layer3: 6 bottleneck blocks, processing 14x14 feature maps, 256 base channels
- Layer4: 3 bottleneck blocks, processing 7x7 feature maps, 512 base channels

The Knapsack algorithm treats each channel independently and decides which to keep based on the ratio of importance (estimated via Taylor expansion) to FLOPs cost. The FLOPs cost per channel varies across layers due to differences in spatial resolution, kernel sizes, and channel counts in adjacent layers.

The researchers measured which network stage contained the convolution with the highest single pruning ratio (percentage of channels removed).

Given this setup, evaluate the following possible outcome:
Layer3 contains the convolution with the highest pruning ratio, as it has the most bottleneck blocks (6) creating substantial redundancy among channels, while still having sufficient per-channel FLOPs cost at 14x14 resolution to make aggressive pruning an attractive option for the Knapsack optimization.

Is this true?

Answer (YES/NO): NO